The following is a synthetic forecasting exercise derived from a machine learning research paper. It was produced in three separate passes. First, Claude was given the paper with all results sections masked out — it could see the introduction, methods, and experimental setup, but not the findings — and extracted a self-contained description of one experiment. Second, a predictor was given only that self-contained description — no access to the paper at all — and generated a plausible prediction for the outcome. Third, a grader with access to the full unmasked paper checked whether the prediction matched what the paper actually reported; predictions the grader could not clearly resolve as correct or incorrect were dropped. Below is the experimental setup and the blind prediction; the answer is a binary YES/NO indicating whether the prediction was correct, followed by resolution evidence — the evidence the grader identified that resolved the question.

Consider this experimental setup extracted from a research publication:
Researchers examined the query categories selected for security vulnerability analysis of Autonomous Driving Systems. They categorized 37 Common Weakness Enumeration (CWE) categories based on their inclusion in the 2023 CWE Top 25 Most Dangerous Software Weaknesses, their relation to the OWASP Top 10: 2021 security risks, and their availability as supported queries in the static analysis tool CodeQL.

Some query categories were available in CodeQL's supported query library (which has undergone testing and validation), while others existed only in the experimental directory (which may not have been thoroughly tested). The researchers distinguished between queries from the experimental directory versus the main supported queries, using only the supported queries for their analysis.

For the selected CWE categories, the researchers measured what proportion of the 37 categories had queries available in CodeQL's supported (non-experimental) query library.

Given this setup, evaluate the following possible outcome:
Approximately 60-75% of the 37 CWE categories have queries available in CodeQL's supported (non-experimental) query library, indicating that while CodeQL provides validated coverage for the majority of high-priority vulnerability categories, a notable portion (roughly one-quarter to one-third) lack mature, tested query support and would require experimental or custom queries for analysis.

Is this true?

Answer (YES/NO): NO